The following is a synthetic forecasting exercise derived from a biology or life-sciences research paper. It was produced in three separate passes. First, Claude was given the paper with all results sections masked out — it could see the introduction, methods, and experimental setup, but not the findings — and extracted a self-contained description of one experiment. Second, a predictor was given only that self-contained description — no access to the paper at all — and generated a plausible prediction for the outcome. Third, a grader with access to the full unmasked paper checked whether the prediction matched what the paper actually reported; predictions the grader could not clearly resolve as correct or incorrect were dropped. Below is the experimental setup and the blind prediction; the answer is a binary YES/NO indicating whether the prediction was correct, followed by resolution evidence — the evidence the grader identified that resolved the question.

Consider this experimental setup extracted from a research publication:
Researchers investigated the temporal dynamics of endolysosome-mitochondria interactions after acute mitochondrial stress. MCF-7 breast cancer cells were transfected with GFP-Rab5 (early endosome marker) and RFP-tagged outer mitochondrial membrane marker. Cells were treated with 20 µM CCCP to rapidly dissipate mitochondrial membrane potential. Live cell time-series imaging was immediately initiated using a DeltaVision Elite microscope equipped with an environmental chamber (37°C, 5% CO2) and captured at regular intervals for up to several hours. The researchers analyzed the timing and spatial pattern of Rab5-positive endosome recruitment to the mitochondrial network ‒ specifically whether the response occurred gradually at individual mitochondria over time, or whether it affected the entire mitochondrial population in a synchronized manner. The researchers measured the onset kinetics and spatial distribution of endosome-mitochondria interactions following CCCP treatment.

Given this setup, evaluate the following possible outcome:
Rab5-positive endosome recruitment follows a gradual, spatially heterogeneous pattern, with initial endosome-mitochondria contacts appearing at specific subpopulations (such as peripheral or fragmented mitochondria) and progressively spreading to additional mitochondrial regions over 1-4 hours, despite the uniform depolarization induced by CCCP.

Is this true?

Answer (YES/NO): NO